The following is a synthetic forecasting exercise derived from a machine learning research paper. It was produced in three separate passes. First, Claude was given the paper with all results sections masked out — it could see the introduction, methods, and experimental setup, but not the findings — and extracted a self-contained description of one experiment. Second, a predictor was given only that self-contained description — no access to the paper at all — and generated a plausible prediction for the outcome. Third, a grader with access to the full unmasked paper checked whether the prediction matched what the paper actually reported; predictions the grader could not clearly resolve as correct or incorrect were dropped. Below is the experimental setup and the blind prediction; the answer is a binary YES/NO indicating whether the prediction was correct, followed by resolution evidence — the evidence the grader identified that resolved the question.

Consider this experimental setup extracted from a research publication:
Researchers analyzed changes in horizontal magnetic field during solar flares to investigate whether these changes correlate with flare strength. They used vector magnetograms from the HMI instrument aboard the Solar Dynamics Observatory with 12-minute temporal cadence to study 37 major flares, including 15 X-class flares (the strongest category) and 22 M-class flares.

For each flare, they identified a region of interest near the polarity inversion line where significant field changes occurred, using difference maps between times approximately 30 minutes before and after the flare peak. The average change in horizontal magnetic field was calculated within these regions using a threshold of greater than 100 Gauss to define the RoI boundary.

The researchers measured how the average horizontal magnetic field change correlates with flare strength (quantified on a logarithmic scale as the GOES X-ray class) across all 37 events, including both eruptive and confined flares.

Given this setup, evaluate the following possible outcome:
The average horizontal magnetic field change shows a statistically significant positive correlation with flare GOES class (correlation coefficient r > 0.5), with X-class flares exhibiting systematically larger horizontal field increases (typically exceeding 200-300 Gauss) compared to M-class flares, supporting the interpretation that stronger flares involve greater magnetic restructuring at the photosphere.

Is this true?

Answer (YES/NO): NO